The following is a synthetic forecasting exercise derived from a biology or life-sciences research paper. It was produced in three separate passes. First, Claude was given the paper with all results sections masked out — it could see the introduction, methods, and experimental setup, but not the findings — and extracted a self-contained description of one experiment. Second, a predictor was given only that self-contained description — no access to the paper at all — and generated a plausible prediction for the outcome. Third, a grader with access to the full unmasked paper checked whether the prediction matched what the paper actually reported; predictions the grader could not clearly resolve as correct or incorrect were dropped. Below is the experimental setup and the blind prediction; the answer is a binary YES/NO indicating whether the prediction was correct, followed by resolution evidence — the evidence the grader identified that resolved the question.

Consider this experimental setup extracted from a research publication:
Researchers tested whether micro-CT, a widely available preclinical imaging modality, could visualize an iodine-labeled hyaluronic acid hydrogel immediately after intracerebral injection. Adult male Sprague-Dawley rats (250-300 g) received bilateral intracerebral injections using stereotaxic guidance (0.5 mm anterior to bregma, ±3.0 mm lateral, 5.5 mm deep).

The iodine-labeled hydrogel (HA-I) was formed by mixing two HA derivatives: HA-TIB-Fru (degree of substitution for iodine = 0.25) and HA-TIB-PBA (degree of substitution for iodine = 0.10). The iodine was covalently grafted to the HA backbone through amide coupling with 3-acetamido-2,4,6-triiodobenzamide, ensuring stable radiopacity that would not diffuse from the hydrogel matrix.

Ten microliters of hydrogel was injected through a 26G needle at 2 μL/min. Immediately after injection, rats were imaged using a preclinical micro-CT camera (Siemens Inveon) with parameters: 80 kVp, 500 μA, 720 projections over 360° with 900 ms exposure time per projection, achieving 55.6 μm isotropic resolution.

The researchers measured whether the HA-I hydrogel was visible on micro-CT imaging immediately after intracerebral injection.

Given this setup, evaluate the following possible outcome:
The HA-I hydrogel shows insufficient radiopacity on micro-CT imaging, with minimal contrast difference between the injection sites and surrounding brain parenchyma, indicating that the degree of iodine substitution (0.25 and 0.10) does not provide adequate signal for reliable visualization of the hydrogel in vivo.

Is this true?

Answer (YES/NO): NO